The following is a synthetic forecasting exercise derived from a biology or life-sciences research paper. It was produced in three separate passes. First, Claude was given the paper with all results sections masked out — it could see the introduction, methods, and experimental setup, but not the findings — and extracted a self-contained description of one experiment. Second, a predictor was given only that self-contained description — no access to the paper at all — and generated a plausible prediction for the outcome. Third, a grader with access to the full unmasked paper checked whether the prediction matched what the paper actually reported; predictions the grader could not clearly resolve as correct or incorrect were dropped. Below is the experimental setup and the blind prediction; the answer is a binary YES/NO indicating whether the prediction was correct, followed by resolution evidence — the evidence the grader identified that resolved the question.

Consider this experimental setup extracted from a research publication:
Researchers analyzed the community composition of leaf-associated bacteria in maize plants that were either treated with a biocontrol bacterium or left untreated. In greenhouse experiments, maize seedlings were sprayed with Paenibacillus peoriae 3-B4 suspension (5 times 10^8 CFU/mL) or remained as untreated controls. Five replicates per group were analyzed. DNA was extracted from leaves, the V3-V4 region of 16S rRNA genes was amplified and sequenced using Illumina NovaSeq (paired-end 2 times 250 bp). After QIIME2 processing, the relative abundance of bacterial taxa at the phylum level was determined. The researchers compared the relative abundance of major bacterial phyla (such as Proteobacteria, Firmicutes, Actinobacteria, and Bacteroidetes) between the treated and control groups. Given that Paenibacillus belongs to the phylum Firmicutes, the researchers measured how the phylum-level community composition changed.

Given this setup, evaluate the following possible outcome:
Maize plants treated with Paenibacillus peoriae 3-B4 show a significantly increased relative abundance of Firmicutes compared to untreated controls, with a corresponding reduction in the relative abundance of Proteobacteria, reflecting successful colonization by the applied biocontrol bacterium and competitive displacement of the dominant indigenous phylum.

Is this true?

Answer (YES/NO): NO